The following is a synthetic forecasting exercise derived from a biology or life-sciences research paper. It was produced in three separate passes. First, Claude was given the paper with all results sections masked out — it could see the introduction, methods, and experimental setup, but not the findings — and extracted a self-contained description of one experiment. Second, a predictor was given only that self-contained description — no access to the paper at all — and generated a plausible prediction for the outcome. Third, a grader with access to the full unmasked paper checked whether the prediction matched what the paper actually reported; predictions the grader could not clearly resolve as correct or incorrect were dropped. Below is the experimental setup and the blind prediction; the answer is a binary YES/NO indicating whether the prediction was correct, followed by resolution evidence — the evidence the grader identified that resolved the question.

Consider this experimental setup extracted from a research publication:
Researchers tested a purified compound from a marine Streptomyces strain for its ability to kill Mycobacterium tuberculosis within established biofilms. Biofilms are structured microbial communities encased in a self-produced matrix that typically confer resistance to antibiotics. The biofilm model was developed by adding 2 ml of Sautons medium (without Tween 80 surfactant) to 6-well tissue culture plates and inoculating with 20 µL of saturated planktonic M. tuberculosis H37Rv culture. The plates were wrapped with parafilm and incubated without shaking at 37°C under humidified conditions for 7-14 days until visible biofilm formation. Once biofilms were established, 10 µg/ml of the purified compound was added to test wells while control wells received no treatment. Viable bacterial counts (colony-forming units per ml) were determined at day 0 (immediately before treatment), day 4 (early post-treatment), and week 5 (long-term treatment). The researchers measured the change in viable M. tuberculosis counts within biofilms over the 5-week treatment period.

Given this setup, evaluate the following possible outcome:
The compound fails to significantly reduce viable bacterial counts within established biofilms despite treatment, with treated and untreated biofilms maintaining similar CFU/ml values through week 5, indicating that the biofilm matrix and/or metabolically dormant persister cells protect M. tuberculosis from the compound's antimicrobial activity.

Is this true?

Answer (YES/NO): NO